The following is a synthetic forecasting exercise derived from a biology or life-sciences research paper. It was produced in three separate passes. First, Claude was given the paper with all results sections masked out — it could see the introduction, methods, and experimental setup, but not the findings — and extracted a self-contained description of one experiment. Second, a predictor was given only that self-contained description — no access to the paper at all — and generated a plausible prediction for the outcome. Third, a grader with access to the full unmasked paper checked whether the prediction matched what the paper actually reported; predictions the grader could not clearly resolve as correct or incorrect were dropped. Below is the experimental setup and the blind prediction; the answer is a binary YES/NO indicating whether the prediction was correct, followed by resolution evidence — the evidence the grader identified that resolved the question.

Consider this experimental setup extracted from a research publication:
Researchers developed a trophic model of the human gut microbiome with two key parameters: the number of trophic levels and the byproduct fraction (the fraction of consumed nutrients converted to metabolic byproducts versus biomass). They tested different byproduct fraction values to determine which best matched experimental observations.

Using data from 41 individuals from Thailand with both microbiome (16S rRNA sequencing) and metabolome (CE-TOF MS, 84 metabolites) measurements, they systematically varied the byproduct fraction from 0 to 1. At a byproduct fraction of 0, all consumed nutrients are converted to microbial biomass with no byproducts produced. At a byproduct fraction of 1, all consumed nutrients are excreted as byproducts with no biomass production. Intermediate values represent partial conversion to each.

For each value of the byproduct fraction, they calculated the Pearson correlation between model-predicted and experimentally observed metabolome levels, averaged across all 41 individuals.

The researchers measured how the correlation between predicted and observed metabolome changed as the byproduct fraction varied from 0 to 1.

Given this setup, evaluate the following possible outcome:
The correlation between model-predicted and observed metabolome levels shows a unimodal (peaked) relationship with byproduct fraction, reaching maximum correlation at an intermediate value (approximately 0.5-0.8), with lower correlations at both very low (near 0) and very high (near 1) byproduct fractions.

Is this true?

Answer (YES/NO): NO